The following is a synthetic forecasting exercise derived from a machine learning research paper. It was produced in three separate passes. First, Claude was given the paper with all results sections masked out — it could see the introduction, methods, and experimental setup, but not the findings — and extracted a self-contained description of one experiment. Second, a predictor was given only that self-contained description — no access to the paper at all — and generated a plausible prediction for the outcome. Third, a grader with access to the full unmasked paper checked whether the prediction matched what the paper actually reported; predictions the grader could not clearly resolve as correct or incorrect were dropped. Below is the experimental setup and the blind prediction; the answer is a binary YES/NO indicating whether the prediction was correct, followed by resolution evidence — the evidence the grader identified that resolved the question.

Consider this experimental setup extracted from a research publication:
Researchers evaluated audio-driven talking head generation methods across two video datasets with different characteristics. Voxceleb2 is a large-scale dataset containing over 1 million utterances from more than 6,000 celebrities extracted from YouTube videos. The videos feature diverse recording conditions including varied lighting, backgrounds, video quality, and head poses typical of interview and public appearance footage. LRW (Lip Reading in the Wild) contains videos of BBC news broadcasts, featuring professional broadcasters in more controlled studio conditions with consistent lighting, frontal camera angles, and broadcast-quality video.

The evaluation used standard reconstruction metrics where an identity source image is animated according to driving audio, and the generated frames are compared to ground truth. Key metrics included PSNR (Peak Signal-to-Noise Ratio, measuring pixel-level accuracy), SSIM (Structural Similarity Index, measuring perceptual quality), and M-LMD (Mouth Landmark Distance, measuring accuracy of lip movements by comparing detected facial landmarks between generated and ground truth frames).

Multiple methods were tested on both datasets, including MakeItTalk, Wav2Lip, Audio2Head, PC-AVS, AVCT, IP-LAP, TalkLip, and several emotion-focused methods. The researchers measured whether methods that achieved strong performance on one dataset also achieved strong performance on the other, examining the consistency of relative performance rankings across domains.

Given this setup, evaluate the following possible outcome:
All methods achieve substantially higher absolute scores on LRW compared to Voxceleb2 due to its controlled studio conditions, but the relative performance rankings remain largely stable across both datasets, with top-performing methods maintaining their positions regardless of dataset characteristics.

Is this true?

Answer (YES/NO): NO